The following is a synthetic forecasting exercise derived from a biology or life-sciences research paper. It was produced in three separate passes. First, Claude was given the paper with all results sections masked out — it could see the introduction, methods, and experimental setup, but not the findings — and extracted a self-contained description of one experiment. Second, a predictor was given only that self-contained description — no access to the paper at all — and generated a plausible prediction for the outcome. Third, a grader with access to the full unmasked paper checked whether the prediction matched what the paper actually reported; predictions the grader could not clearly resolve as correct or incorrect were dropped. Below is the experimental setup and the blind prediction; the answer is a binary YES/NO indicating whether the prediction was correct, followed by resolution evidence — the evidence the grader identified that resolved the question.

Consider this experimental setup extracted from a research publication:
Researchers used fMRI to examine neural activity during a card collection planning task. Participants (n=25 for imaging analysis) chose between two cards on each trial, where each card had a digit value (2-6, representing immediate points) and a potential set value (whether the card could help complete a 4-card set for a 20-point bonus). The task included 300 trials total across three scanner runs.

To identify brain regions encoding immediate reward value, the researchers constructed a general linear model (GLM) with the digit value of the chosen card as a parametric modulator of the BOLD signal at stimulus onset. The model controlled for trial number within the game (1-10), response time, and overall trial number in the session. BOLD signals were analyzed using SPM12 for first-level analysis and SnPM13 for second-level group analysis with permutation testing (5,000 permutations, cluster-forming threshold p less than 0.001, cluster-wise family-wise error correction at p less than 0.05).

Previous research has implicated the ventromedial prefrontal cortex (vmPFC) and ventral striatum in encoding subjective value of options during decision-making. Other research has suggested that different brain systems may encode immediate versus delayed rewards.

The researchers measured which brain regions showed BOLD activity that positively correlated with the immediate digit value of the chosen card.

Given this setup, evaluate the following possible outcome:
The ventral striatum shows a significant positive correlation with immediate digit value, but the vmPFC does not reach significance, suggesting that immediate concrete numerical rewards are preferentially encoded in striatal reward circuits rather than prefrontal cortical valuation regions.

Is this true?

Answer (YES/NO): NO